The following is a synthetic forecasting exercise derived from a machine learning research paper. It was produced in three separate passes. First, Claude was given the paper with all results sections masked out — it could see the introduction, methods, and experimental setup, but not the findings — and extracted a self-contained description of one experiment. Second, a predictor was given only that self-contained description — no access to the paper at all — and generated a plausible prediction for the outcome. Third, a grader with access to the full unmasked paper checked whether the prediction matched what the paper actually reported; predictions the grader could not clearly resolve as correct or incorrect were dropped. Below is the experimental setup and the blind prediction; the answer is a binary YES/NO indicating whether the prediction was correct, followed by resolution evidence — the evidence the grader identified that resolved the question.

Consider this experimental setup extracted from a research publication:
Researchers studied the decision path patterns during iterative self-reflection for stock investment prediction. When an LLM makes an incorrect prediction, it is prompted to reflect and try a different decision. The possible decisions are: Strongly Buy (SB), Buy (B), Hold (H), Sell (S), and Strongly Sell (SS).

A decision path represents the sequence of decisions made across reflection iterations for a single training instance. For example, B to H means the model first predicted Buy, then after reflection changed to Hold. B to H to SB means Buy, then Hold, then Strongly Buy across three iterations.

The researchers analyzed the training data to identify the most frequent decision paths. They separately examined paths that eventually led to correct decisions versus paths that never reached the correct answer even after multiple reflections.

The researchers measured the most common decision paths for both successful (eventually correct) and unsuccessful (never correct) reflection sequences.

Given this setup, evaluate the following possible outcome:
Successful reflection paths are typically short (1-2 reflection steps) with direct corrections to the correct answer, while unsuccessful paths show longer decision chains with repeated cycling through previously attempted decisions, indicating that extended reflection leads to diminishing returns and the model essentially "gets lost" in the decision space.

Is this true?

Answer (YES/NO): YES